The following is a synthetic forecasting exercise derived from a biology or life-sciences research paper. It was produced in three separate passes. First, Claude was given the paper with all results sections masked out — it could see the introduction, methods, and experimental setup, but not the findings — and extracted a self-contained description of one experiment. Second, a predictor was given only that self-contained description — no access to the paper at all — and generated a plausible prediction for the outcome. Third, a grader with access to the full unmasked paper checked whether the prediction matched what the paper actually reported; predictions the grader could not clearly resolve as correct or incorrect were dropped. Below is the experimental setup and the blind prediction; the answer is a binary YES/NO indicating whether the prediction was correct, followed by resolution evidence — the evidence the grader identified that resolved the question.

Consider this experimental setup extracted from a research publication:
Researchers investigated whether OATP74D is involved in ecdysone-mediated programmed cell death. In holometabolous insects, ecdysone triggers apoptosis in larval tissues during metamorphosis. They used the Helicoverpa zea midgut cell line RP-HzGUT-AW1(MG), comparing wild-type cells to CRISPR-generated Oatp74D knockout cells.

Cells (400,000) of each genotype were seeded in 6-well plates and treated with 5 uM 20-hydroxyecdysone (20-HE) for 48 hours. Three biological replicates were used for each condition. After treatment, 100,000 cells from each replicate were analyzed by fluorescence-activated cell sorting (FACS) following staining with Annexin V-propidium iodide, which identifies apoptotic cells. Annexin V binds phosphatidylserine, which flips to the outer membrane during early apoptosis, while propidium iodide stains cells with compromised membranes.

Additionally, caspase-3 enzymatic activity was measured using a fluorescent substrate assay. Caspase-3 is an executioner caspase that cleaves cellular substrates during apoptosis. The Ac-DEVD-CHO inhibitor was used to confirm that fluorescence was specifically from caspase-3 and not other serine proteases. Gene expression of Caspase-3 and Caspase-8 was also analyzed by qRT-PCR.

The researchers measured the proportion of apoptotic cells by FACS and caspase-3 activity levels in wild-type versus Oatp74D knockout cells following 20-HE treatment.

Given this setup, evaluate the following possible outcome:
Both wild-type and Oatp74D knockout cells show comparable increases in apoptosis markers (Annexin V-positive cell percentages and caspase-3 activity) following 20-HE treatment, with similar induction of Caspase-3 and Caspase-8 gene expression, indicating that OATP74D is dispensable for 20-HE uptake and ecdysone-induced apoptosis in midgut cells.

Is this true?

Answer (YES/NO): NO